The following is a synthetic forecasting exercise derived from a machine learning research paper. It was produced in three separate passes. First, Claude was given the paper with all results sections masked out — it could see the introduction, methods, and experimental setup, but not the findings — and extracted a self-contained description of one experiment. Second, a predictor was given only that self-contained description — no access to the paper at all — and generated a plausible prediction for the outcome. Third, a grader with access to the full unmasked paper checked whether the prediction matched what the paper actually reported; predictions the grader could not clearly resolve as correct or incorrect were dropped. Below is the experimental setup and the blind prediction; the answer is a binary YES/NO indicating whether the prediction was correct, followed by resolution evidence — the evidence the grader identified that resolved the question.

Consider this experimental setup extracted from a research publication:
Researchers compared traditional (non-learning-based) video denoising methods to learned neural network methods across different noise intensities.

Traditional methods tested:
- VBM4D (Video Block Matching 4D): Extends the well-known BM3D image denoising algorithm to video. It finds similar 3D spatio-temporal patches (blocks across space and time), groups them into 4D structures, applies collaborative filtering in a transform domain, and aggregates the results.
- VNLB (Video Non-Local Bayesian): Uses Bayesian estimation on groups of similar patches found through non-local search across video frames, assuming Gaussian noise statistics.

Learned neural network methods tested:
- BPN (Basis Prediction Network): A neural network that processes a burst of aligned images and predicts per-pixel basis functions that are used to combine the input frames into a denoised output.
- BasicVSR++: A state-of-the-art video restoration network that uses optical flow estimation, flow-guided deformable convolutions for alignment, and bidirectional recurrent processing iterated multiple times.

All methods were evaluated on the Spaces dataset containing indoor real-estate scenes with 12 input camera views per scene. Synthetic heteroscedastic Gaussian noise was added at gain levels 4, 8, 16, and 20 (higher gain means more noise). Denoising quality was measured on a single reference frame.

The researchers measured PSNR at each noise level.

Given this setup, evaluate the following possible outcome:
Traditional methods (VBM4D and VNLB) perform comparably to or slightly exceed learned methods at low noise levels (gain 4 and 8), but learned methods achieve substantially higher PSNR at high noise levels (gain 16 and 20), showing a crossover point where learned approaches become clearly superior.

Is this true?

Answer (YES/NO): NO